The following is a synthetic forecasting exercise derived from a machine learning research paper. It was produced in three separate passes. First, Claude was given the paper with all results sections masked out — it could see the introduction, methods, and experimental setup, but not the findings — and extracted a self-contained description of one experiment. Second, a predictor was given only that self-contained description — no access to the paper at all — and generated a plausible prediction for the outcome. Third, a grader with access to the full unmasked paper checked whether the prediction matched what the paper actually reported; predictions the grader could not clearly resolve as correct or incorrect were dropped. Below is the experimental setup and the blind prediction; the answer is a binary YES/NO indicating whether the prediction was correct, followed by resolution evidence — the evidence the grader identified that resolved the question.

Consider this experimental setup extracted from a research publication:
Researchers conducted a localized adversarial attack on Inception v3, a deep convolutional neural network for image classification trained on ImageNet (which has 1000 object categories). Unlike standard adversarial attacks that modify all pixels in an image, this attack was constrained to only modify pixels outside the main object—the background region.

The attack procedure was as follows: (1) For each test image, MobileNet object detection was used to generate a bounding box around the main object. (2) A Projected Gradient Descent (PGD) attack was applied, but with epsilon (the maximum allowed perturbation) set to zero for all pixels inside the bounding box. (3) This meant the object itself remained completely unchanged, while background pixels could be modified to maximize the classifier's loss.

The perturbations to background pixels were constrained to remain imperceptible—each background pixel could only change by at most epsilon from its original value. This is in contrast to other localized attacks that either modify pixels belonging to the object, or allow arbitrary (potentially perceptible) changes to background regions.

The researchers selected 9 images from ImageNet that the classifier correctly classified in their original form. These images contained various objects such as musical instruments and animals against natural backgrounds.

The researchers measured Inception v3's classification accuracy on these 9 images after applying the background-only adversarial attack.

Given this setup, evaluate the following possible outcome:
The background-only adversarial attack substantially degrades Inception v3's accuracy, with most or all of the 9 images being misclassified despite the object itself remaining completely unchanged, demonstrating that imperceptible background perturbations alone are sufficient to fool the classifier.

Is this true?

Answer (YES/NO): YES